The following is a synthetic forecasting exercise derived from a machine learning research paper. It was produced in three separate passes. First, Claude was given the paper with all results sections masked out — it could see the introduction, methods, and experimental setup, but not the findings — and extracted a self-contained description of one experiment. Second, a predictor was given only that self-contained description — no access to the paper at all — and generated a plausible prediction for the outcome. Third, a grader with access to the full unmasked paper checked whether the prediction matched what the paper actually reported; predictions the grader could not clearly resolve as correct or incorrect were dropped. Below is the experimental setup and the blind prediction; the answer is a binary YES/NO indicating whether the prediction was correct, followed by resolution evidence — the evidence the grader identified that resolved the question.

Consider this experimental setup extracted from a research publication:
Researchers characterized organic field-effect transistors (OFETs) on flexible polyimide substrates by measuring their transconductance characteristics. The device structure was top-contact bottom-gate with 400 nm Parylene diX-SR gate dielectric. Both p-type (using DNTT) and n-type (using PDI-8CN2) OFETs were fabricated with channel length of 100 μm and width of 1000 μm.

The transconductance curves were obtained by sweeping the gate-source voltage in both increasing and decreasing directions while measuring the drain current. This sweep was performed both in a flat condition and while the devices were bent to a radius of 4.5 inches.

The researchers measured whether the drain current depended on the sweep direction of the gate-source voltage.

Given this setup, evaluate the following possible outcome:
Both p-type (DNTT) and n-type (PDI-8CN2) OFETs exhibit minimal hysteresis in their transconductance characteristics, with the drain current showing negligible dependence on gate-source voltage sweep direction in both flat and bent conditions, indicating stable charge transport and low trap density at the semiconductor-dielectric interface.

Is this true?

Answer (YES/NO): NO